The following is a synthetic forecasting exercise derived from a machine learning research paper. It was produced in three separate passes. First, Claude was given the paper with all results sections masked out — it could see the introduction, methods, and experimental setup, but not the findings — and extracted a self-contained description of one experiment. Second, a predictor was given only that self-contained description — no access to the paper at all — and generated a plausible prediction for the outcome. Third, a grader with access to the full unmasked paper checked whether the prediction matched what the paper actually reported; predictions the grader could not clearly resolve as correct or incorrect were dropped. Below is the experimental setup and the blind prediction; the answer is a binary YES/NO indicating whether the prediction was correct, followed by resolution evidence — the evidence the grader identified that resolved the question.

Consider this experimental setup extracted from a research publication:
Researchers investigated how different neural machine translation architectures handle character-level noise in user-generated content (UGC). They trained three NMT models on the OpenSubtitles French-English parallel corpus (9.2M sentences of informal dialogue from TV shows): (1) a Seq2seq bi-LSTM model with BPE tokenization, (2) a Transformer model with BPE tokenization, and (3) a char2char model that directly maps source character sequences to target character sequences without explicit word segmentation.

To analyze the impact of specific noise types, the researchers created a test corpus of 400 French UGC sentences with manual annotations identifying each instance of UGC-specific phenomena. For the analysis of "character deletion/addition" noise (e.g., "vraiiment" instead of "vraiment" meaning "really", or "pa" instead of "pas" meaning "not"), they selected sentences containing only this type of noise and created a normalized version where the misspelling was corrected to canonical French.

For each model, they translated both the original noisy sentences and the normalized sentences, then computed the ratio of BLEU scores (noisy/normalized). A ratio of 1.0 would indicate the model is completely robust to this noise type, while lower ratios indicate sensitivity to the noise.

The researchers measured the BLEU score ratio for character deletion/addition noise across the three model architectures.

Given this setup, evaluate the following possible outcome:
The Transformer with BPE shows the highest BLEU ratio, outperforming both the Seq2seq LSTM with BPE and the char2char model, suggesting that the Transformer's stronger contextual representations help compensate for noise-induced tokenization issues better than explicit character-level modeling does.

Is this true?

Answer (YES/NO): NO